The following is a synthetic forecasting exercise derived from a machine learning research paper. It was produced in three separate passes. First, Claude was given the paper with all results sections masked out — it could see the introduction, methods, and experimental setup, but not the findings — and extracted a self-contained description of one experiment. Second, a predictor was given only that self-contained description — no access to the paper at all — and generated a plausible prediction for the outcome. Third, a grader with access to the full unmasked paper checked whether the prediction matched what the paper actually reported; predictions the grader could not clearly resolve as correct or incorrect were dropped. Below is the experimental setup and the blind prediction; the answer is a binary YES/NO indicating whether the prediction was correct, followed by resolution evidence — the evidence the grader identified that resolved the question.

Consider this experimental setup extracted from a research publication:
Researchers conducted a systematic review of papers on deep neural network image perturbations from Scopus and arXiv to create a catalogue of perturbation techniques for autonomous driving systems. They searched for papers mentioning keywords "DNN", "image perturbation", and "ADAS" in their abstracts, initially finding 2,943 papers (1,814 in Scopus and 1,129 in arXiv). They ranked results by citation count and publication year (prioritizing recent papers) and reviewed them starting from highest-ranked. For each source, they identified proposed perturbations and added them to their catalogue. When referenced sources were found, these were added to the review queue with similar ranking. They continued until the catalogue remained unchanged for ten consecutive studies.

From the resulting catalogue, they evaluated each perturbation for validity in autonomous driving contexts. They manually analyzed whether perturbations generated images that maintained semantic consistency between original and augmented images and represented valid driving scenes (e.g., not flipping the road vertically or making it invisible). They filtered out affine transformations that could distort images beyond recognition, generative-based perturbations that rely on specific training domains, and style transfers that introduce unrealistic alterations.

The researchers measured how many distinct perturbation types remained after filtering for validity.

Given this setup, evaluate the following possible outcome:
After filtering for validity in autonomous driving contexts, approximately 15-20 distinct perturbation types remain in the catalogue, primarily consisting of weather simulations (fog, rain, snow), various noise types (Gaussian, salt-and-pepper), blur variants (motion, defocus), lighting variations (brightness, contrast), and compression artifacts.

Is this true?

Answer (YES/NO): NO